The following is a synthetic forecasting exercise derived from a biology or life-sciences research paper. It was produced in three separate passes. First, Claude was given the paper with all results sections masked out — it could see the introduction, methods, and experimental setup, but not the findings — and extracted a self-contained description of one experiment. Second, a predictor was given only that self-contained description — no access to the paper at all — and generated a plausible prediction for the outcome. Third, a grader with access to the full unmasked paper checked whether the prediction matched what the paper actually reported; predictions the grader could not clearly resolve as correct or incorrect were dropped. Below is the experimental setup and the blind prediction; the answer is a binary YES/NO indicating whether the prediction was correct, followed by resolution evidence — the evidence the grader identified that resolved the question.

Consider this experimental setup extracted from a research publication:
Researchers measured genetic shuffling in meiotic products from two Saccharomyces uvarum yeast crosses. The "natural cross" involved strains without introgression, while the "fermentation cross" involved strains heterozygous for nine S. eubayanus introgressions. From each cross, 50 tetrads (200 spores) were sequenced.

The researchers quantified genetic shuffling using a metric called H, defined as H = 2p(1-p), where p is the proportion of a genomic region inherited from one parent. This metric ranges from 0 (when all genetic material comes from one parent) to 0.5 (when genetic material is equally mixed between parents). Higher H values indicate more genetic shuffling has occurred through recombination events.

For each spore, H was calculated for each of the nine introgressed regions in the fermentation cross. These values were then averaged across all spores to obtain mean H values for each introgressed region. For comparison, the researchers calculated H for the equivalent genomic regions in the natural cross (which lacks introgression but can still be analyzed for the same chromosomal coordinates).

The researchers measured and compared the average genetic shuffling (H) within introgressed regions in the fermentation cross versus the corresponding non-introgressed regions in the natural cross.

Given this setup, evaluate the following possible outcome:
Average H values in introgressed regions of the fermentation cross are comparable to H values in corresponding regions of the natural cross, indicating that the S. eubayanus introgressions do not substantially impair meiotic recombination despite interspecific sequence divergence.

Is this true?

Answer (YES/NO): NO